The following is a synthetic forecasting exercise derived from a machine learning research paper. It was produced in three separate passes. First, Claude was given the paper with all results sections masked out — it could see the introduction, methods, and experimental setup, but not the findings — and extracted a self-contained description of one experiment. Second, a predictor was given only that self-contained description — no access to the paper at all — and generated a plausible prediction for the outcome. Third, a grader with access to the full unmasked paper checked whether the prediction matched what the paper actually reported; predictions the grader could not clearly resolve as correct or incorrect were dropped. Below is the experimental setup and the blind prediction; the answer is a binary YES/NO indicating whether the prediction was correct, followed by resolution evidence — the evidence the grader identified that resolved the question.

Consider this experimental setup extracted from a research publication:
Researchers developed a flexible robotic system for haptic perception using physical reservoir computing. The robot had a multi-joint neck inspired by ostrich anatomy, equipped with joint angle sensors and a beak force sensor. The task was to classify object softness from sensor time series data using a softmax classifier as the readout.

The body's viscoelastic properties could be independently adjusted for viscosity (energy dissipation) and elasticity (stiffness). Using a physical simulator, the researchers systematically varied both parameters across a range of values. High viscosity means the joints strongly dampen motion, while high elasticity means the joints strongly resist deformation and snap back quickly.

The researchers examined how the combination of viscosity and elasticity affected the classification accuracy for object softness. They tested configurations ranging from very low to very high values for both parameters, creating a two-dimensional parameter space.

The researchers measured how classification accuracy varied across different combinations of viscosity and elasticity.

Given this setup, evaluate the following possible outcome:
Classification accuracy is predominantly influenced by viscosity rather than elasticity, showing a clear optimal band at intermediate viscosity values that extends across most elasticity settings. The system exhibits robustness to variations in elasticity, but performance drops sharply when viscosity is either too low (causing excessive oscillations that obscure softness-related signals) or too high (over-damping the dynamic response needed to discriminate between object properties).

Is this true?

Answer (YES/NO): NO